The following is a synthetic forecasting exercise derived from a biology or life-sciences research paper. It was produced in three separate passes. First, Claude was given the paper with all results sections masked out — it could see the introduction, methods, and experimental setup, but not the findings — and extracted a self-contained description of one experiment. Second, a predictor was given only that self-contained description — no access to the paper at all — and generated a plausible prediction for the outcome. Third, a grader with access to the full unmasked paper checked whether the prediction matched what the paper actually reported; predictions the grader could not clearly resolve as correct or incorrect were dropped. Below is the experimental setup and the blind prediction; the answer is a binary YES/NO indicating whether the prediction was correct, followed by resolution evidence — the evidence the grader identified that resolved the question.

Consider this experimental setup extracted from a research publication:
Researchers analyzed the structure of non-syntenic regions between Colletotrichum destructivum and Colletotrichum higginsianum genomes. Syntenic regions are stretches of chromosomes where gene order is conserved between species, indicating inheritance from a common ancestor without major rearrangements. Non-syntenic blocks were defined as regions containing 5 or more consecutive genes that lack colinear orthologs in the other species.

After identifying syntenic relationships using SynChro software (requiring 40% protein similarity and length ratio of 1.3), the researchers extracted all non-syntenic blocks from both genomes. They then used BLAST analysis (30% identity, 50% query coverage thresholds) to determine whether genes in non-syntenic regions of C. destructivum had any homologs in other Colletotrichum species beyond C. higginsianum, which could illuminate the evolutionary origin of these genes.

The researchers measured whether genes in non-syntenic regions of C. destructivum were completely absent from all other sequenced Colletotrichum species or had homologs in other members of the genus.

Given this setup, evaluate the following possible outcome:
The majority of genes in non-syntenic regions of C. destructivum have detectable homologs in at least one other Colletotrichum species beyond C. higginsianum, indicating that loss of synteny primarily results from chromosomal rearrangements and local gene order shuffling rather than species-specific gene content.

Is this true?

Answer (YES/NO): YES